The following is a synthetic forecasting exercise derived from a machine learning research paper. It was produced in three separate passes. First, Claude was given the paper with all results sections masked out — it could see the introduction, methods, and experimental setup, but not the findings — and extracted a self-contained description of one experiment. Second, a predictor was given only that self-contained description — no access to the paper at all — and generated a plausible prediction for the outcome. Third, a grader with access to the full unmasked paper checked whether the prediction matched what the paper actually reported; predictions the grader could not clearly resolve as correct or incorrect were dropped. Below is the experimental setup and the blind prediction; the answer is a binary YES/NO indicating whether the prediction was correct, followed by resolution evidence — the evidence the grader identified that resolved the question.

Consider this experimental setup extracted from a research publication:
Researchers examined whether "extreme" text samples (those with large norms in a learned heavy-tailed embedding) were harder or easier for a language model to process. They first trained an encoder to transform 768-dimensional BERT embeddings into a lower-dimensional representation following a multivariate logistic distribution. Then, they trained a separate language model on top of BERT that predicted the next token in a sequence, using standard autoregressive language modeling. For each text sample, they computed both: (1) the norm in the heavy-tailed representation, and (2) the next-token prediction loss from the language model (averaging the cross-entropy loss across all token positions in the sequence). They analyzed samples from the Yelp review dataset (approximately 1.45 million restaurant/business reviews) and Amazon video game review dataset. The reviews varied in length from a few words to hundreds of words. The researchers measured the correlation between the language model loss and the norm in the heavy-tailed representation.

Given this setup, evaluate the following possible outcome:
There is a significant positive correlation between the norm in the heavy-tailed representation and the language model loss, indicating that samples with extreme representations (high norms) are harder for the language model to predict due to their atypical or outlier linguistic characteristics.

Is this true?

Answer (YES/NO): YES